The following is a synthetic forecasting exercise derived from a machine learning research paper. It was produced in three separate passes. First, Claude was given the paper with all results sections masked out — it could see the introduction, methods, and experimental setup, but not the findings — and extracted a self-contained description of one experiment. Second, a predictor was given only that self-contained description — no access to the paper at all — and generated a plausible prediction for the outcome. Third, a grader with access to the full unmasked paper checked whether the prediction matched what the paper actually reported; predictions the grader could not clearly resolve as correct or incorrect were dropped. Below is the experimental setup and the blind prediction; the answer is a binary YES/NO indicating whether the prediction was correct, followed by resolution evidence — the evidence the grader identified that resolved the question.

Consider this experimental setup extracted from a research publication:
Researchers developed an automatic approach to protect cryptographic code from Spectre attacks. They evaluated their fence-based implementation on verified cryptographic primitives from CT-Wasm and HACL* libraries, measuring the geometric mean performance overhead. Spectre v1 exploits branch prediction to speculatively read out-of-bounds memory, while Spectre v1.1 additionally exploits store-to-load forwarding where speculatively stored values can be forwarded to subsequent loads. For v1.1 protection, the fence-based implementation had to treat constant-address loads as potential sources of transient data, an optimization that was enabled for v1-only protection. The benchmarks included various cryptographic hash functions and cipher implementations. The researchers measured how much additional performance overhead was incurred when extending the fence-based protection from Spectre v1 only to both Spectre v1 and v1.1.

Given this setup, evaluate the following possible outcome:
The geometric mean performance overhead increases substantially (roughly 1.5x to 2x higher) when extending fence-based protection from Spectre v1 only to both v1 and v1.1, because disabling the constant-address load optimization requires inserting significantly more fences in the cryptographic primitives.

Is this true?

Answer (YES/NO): NO